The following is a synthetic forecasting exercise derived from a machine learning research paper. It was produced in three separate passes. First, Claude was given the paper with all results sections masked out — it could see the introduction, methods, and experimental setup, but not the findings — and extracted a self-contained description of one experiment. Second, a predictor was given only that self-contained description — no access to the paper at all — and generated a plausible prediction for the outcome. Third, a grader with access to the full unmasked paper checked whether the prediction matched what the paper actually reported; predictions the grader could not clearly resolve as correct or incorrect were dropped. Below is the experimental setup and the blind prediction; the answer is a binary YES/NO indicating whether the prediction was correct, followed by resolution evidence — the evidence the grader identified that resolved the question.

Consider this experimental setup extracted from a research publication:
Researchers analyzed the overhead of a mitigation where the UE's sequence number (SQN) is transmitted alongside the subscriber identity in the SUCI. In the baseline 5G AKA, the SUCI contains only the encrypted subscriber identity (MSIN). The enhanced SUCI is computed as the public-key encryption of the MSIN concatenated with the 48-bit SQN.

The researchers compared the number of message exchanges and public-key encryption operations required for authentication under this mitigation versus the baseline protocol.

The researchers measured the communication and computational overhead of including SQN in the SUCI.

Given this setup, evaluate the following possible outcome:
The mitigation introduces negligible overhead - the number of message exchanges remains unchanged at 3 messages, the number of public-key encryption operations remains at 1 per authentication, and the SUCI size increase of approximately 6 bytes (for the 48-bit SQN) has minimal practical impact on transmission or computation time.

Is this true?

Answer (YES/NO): YES